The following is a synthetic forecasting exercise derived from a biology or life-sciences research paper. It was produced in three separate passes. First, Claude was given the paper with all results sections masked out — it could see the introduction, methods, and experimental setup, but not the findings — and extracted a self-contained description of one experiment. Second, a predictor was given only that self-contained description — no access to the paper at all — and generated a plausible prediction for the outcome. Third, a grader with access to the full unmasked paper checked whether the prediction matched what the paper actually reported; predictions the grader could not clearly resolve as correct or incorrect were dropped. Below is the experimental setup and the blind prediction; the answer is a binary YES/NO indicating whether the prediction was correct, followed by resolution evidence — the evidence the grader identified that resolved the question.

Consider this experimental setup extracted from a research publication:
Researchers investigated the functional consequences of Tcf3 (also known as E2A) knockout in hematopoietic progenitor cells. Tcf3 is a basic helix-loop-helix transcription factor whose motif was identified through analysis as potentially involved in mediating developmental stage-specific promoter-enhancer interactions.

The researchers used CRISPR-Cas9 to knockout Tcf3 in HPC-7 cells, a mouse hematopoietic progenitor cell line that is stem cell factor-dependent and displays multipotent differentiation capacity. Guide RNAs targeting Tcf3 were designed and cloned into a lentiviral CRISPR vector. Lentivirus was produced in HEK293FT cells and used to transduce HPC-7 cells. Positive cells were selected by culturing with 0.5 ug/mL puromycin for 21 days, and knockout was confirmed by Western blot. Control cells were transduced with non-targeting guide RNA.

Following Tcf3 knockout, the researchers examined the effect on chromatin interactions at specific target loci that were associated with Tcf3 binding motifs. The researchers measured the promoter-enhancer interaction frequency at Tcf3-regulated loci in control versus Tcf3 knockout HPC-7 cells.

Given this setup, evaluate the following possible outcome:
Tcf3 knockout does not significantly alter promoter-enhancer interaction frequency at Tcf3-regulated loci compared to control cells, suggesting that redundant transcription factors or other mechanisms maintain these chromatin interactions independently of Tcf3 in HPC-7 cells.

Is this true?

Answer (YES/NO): NO